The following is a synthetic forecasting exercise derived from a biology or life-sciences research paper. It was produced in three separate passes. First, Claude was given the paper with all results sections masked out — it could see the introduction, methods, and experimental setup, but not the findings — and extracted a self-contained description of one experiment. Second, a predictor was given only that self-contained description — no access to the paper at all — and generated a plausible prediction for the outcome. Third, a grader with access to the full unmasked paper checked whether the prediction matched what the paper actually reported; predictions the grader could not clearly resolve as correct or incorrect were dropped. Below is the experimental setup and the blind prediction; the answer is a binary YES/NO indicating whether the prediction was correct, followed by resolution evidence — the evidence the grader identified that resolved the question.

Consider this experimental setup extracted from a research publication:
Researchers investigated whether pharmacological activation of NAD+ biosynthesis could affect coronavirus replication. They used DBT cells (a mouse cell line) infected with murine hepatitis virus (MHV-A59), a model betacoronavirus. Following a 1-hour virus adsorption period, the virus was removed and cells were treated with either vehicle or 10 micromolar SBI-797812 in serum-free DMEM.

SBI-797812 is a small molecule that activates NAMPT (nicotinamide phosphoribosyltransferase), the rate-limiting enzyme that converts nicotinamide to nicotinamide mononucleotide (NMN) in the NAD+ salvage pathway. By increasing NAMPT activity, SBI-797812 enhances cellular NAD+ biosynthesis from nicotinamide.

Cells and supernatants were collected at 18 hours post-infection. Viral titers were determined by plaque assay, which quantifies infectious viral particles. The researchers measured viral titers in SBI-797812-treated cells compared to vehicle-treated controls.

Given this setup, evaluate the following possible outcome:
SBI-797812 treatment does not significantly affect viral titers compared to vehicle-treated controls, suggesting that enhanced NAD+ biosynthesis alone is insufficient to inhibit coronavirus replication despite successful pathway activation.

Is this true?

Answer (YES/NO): YES